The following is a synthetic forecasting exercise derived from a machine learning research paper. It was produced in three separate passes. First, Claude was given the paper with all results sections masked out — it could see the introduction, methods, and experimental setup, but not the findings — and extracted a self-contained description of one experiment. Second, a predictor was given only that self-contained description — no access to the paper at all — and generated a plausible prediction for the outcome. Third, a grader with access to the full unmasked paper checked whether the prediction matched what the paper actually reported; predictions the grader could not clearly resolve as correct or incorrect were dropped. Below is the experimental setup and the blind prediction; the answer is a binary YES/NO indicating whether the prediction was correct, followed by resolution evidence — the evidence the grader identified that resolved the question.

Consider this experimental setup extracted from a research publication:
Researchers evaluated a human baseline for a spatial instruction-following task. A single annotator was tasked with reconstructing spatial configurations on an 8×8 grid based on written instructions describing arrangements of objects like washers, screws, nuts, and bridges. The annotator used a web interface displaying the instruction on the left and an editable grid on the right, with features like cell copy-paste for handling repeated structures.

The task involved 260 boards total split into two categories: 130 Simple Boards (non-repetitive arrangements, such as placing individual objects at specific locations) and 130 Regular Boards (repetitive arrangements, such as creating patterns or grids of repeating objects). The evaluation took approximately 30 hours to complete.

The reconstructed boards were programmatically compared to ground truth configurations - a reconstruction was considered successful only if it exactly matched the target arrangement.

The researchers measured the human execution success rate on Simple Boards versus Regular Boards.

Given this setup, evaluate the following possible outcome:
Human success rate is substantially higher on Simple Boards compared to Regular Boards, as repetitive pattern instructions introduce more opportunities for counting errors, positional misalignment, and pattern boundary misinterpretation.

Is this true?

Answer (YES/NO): YES